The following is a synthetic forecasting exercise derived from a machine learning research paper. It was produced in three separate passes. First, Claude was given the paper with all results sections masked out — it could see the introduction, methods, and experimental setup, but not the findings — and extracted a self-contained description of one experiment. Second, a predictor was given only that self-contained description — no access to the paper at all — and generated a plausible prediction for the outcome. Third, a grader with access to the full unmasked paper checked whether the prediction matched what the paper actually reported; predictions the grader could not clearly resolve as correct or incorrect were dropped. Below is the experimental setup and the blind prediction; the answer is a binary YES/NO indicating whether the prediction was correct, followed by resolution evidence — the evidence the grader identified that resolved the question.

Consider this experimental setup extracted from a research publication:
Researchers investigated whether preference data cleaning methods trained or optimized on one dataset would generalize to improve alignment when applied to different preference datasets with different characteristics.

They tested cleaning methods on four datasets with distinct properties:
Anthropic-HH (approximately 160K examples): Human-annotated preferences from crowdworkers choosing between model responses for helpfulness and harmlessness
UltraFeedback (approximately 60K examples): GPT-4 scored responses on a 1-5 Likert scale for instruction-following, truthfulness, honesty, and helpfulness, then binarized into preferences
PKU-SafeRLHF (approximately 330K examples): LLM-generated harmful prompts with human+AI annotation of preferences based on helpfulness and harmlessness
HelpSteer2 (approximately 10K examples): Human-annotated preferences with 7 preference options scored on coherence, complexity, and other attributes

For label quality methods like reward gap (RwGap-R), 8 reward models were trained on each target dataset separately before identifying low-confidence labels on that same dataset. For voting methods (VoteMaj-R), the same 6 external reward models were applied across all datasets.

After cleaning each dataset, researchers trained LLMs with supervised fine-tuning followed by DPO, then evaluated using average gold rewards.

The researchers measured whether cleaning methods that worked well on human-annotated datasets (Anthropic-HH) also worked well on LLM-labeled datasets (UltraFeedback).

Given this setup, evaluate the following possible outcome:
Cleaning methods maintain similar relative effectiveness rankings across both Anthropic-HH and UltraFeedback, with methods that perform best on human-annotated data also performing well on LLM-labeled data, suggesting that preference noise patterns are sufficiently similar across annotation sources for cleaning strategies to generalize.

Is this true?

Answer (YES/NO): YES